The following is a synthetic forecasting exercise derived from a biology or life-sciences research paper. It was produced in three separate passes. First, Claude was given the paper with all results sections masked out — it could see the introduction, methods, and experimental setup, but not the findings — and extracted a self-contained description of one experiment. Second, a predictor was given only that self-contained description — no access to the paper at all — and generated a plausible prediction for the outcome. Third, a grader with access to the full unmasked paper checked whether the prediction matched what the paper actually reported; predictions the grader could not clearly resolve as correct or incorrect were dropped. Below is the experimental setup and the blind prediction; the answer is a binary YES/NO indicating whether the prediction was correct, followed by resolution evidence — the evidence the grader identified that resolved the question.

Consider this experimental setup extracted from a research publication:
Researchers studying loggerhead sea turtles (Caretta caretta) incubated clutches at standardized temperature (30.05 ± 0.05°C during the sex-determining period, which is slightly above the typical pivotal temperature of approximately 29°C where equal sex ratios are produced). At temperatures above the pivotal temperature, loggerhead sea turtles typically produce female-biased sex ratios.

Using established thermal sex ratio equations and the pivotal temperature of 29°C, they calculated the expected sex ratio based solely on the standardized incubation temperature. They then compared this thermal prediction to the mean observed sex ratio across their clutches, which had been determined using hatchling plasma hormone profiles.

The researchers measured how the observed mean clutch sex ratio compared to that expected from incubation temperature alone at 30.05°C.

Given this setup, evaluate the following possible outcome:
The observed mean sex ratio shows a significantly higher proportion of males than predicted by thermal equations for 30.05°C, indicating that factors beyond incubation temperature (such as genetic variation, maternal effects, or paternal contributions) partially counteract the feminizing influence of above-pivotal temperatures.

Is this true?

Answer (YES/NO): YES